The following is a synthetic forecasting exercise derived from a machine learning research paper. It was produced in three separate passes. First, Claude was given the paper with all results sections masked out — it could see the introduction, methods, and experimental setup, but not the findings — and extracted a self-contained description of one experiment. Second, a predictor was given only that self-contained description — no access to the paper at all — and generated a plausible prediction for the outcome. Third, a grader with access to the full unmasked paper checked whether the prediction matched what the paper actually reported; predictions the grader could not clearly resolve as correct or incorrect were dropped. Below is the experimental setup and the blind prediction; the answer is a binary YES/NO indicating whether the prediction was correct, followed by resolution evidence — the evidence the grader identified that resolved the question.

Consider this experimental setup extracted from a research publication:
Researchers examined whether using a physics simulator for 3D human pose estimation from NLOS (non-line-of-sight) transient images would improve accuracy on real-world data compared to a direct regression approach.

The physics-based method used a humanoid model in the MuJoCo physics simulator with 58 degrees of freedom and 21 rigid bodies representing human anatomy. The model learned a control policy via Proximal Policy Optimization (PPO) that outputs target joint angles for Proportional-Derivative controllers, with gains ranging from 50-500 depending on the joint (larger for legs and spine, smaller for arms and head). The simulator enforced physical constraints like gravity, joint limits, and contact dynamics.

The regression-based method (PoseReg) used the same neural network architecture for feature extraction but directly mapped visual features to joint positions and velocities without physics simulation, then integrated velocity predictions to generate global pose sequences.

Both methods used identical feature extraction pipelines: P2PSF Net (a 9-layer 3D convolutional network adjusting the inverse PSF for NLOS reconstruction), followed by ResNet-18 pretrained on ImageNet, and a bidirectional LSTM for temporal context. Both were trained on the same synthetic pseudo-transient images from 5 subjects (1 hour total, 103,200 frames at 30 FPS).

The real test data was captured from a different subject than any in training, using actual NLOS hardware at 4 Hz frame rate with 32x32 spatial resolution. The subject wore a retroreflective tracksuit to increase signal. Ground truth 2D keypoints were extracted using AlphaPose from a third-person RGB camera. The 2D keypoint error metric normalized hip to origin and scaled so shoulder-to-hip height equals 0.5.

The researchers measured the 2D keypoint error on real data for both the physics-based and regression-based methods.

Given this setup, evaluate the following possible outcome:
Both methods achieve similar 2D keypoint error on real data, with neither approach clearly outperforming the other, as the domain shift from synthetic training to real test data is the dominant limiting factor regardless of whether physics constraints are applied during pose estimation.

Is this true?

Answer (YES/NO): NO